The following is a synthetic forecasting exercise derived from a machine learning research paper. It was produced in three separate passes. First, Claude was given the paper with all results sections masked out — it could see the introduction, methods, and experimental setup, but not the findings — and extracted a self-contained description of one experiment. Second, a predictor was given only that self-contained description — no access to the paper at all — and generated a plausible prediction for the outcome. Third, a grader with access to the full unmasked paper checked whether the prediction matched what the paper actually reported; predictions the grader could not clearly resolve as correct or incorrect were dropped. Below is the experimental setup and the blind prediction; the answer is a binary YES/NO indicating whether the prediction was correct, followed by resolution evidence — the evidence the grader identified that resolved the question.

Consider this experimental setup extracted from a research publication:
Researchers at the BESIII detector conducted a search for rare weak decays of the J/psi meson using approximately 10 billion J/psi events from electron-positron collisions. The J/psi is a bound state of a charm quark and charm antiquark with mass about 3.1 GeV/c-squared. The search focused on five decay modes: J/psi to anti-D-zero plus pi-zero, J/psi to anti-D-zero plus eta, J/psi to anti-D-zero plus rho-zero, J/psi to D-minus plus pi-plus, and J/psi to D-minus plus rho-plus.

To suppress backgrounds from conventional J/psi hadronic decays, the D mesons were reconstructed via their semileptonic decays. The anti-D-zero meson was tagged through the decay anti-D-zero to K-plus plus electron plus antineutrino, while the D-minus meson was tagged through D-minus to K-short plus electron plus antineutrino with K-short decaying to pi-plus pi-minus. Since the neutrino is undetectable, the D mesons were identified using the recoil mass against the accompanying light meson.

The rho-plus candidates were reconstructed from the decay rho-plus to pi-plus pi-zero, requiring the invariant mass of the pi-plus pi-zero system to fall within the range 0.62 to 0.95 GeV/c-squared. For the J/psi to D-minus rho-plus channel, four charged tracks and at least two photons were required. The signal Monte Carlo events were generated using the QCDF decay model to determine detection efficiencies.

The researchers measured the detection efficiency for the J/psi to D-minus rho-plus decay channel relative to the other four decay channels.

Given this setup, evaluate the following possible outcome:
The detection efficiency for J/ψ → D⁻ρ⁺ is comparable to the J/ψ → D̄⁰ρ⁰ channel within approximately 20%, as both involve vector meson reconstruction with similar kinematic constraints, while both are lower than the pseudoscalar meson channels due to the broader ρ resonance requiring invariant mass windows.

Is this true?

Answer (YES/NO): NO